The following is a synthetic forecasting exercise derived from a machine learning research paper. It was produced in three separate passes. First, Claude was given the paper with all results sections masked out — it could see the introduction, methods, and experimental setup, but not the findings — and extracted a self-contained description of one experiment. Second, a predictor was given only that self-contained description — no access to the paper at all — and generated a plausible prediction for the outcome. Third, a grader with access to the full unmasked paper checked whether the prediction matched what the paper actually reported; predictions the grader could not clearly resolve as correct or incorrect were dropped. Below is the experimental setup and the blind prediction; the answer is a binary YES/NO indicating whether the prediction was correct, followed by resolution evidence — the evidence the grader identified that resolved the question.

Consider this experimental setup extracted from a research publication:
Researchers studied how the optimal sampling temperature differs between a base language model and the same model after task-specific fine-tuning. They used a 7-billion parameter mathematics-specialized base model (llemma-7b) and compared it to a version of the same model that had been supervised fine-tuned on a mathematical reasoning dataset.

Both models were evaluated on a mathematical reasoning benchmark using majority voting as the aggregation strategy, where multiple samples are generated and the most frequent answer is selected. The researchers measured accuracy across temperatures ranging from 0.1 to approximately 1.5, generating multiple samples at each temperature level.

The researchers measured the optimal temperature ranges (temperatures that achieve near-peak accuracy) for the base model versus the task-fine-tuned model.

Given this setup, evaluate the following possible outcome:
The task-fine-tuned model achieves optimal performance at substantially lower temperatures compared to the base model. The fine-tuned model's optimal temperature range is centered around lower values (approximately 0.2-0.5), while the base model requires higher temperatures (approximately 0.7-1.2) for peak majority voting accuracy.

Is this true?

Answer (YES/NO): NO